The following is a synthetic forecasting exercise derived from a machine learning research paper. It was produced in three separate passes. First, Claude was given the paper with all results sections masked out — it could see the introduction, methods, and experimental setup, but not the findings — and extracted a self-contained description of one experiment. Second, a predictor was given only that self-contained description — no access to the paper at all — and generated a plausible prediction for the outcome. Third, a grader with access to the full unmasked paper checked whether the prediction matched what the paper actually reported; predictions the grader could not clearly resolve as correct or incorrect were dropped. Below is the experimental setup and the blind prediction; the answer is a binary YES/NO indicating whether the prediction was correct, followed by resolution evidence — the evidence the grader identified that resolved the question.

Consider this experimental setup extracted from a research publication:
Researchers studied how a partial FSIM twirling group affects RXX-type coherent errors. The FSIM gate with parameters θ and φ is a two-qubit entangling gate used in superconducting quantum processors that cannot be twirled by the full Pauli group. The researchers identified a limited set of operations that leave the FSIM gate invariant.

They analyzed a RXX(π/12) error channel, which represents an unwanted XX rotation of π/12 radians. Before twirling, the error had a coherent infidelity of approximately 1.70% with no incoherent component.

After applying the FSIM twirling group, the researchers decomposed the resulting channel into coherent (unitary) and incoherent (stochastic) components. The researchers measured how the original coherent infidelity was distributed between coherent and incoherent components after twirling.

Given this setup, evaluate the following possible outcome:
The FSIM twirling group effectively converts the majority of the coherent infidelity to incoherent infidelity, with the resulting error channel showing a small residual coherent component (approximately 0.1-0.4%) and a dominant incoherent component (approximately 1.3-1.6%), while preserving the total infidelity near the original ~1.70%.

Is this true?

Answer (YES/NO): NO